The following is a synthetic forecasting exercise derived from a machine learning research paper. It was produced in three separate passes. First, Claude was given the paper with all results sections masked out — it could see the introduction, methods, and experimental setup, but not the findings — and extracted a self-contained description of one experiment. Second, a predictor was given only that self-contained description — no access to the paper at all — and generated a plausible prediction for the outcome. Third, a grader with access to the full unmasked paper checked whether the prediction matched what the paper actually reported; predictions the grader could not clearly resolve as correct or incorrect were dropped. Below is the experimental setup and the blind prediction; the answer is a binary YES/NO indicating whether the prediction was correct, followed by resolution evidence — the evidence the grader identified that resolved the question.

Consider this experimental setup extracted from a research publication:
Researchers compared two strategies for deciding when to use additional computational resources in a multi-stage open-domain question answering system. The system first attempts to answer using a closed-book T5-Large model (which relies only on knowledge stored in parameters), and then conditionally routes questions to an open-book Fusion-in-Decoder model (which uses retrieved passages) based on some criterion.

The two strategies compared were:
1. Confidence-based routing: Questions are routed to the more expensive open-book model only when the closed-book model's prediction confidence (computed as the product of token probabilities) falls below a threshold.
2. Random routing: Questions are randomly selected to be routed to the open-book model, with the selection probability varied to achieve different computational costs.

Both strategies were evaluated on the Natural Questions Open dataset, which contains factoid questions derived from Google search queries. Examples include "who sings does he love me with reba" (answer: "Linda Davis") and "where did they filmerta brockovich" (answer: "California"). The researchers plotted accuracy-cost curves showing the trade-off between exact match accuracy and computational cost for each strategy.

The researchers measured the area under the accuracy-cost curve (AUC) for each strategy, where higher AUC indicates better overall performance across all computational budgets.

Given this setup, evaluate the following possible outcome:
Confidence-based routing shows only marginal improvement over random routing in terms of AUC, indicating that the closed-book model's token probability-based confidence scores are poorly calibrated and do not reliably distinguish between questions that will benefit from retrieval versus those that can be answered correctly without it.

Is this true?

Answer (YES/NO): NO